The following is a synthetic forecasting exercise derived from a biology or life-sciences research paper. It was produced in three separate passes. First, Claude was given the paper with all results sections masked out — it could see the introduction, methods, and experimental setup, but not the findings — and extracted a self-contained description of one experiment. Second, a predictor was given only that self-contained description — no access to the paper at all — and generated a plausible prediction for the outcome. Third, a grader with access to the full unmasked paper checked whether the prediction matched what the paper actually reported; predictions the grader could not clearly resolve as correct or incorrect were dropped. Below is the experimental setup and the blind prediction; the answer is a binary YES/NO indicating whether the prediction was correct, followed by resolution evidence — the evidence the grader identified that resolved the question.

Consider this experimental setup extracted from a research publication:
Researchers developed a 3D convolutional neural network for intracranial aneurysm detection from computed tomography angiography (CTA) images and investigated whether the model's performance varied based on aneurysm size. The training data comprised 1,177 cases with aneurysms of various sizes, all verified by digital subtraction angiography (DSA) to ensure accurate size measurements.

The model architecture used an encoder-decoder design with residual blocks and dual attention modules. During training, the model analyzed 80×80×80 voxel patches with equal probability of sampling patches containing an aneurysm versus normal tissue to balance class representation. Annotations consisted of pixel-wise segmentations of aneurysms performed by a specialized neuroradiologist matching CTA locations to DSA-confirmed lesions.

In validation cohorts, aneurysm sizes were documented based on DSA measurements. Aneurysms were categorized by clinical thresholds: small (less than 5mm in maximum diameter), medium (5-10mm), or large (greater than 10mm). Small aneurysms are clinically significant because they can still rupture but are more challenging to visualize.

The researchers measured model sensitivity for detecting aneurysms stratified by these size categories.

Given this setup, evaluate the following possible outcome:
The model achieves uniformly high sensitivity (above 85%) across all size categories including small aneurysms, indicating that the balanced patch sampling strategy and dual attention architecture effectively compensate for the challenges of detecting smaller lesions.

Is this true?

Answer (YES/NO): NO